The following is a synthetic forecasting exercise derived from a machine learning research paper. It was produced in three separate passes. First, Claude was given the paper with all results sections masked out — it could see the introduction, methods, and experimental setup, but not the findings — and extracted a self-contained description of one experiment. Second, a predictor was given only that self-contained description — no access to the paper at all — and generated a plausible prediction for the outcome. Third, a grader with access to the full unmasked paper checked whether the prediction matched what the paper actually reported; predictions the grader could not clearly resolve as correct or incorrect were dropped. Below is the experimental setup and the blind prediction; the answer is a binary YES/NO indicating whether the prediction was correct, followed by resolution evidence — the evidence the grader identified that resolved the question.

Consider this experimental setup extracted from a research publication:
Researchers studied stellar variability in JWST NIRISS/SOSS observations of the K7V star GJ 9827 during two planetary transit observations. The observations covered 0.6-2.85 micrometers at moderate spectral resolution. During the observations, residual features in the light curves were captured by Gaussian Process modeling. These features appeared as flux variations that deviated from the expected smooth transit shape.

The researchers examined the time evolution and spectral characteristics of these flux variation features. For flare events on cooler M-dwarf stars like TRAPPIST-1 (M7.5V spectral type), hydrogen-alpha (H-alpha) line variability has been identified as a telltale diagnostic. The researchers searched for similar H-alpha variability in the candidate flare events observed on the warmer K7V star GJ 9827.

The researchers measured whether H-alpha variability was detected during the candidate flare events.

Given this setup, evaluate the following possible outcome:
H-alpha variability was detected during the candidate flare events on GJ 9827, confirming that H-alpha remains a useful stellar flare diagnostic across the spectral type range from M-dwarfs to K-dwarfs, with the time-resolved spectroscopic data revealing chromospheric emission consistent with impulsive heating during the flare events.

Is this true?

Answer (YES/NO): NO